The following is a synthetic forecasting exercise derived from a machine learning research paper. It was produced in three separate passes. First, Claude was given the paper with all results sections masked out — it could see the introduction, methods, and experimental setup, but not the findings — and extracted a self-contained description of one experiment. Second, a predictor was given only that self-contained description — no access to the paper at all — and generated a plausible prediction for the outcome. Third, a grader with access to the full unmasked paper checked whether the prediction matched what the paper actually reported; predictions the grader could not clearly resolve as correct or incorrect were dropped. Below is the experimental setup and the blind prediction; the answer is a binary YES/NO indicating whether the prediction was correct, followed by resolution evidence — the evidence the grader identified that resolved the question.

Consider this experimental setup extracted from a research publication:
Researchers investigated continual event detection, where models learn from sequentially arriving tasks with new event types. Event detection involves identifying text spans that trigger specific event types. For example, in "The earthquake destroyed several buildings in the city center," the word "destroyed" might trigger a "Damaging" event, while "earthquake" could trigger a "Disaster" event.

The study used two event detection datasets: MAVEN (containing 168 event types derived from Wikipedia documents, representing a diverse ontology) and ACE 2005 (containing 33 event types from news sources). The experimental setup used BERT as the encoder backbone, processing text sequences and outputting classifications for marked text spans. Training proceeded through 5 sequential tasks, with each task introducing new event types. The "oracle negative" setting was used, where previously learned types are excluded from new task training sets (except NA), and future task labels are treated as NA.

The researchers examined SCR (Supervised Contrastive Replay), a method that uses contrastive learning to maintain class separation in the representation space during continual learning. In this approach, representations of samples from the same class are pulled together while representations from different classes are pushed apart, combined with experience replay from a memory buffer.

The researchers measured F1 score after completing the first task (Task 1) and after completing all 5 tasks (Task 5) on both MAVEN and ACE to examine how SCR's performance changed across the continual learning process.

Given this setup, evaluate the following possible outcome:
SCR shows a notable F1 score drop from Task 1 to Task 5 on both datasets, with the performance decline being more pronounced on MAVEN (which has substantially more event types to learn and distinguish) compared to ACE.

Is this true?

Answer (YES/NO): YES